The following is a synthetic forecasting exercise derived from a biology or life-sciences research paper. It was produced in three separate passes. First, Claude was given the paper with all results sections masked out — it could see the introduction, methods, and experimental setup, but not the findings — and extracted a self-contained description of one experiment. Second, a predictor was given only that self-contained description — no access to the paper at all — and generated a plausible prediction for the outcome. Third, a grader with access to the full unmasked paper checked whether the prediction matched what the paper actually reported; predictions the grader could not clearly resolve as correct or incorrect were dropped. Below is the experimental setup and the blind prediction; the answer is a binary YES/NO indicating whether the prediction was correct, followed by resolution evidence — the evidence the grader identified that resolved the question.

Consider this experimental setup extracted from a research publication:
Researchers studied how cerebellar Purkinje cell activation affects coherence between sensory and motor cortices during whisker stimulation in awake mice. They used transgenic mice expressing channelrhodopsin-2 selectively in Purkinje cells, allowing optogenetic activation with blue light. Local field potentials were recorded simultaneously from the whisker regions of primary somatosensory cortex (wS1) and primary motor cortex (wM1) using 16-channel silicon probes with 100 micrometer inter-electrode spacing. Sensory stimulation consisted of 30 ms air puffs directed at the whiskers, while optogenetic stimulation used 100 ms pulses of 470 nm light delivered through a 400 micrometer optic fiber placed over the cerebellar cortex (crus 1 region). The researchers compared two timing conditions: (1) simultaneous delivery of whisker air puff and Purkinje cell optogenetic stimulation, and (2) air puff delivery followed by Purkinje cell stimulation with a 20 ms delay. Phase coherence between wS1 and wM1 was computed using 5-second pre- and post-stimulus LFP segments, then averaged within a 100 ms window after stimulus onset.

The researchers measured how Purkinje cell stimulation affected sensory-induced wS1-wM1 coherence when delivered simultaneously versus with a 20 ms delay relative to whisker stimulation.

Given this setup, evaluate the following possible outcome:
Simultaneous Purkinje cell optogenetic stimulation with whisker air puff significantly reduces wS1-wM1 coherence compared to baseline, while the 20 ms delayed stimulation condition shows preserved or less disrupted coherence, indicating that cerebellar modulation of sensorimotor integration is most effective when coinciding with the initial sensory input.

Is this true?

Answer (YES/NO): NO